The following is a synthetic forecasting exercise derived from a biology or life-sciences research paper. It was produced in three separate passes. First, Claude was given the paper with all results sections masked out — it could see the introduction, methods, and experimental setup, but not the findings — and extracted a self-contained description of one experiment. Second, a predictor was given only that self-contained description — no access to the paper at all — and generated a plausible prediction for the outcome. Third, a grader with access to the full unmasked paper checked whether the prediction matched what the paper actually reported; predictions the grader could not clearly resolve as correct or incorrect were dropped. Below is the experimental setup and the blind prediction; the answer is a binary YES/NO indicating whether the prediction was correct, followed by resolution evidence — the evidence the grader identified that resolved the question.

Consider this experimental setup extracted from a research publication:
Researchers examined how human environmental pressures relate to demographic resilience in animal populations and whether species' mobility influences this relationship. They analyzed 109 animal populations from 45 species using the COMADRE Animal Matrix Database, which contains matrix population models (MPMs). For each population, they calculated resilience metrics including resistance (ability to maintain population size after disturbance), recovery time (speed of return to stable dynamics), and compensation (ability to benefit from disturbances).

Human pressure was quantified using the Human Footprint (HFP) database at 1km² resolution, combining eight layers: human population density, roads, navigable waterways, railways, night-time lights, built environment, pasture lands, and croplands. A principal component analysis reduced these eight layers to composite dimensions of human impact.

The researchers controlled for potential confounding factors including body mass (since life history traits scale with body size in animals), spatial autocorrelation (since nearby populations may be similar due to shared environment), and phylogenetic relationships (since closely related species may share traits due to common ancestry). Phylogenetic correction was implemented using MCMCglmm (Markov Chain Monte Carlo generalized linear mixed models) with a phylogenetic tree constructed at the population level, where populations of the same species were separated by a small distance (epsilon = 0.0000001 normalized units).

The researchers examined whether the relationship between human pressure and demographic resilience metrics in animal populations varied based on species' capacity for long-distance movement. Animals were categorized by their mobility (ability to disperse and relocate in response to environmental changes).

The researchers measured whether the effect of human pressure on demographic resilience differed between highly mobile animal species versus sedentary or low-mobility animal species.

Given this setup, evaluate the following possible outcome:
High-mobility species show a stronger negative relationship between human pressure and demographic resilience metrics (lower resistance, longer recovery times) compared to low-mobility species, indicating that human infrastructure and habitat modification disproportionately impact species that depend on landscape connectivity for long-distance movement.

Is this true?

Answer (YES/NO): NO